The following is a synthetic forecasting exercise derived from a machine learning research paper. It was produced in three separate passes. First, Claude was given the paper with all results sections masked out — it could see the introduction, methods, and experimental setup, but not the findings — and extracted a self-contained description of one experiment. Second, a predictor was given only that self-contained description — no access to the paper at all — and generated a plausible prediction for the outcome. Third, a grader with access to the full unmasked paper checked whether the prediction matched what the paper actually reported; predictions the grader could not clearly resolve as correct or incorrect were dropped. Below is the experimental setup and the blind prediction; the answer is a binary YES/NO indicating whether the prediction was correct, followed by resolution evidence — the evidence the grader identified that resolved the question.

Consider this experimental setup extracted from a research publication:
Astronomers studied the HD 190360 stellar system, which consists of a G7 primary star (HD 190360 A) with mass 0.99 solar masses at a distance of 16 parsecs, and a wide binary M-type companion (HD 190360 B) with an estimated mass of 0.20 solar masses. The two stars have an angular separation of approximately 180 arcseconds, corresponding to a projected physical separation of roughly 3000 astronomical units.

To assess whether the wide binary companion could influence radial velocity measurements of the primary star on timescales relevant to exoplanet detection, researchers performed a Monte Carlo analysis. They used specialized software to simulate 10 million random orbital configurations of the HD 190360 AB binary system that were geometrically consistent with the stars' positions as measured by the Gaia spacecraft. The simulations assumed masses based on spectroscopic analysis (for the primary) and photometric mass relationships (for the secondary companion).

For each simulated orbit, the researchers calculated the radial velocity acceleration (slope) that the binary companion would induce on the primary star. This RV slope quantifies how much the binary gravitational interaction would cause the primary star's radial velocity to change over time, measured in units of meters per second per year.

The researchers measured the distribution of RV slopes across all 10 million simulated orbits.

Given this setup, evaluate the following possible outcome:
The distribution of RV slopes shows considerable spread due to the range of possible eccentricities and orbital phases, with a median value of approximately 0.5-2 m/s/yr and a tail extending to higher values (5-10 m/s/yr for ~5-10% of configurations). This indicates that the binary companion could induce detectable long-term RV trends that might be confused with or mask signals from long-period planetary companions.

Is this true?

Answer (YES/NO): NO